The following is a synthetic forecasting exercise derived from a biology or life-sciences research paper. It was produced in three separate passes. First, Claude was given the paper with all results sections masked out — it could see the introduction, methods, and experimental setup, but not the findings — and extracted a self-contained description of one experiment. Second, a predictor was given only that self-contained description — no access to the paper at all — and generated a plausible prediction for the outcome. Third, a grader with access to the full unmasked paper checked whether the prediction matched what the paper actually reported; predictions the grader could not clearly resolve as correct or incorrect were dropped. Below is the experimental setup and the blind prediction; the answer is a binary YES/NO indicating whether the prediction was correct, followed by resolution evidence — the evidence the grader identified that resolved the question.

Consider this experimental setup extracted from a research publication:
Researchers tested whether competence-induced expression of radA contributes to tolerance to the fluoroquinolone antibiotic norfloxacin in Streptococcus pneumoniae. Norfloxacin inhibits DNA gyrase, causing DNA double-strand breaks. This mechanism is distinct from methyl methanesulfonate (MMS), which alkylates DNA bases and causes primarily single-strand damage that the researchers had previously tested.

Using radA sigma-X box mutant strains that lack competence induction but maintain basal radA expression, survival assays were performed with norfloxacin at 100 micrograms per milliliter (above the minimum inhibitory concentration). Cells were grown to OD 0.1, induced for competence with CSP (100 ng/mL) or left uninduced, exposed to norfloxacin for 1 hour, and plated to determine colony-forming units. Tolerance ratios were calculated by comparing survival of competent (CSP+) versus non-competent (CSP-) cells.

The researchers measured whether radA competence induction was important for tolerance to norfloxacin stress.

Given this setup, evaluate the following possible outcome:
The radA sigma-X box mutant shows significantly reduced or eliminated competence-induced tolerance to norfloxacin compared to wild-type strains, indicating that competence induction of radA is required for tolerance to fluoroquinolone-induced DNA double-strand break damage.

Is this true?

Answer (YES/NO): NO